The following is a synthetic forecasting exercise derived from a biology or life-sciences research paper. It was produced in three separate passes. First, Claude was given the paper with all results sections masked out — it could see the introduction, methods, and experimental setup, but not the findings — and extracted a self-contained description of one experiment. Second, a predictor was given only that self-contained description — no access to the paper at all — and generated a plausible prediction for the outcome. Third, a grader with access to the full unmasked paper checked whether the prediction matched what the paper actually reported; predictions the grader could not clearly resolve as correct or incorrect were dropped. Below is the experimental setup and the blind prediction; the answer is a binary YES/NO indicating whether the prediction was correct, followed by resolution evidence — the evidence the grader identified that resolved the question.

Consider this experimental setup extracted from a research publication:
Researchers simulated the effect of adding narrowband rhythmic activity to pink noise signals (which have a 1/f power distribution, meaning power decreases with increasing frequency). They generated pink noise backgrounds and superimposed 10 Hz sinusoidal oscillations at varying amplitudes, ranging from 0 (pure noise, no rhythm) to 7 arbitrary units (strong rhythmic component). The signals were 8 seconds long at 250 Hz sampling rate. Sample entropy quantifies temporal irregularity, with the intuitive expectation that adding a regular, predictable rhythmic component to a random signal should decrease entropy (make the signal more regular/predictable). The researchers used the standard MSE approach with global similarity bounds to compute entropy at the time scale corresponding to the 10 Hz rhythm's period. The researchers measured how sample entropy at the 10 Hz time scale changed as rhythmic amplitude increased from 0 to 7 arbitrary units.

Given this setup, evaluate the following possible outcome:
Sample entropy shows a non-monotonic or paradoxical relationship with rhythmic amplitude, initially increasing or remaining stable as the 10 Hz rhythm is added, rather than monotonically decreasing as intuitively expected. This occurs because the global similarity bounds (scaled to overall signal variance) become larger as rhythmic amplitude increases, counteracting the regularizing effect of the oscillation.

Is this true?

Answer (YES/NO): NO